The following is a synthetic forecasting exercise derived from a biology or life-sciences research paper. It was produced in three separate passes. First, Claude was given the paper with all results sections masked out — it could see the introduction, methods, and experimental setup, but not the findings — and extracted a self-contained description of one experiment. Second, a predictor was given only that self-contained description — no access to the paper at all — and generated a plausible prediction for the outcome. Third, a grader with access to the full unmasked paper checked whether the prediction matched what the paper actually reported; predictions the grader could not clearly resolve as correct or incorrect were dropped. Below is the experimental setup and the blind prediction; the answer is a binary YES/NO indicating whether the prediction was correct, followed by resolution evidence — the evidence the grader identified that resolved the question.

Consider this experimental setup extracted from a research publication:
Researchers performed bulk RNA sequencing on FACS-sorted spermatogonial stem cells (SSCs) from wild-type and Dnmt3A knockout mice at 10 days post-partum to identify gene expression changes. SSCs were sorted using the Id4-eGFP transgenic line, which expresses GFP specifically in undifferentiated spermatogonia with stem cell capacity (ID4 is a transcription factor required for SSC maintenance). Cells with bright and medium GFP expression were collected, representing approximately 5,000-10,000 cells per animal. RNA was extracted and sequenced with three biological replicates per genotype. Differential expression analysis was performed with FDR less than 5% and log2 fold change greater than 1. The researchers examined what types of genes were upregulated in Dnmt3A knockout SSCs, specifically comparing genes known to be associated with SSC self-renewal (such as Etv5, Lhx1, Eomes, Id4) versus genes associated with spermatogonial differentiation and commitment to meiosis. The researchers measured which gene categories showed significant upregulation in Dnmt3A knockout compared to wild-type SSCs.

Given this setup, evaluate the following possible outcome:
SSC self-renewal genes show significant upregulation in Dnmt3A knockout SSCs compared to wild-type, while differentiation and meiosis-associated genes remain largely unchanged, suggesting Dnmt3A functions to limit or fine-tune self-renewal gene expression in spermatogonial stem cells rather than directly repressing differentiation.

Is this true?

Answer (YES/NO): NO